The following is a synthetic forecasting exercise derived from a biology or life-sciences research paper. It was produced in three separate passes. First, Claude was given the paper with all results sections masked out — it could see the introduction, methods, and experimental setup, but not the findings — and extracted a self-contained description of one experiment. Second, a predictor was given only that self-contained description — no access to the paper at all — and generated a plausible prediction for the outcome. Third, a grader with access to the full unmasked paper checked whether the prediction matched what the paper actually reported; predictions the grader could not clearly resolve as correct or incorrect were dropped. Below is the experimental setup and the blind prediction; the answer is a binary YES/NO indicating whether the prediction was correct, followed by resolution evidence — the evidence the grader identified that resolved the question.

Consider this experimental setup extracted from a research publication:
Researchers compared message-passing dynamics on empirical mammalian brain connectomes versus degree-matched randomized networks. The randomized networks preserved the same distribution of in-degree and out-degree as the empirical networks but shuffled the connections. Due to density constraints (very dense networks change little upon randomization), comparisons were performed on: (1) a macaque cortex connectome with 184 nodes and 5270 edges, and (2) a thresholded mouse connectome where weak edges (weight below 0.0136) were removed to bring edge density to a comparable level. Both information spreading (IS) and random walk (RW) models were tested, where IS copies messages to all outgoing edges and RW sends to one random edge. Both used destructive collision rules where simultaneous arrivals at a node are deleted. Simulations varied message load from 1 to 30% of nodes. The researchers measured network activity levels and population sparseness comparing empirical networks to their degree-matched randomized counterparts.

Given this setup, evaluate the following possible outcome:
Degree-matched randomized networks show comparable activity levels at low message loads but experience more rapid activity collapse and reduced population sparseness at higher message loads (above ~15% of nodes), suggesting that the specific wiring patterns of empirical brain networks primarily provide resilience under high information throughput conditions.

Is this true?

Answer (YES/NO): NO